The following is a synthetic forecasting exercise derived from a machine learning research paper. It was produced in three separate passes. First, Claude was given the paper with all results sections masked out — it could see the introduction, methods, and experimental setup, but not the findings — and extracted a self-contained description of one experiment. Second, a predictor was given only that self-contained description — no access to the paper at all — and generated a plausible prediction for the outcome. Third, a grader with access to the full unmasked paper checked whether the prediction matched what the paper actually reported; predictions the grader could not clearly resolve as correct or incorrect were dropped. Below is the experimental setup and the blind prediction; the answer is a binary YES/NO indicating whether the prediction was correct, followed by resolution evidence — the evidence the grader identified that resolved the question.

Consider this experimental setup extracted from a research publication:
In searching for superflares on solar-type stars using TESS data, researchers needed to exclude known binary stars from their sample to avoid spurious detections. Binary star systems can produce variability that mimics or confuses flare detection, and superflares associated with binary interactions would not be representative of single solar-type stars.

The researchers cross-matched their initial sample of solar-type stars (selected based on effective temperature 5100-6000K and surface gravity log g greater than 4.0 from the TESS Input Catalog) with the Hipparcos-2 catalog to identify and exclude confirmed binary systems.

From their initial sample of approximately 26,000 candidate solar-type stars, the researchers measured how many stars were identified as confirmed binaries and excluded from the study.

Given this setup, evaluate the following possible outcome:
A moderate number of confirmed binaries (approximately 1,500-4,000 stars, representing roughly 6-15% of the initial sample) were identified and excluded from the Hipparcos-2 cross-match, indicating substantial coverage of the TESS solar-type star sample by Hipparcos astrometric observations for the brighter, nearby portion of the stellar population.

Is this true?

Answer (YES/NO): NO